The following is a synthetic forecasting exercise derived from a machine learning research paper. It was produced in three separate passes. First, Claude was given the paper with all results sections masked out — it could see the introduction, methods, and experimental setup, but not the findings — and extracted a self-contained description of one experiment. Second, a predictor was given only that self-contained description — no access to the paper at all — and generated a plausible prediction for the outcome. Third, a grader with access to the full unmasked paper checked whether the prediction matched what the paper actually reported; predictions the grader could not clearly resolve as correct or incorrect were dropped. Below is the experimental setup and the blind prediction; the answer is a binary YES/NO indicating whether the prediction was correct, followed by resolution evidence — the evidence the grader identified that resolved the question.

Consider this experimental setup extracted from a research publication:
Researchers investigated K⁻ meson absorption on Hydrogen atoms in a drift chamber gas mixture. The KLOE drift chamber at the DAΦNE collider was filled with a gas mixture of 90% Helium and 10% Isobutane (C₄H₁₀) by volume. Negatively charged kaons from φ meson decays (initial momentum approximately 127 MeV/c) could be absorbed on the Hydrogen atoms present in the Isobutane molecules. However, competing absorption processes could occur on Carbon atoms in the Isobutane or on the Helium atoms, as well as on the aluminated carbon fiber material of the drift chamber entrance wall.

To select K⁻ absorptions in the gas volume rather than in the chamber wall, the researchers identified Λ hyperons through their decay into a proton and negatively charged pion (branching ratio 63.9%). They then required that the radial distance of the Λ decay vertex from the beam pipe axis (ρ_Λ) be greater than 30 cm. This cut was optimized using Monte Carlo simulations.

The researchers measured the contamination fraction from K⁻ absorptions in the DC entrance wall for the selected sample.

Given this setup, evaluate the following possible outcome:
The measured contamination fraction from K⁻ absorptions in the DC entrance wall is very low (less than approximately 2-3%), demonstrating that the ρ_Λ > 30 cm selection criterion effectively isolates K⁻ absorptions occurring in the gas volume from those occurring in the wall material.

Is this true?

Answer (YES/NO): YES